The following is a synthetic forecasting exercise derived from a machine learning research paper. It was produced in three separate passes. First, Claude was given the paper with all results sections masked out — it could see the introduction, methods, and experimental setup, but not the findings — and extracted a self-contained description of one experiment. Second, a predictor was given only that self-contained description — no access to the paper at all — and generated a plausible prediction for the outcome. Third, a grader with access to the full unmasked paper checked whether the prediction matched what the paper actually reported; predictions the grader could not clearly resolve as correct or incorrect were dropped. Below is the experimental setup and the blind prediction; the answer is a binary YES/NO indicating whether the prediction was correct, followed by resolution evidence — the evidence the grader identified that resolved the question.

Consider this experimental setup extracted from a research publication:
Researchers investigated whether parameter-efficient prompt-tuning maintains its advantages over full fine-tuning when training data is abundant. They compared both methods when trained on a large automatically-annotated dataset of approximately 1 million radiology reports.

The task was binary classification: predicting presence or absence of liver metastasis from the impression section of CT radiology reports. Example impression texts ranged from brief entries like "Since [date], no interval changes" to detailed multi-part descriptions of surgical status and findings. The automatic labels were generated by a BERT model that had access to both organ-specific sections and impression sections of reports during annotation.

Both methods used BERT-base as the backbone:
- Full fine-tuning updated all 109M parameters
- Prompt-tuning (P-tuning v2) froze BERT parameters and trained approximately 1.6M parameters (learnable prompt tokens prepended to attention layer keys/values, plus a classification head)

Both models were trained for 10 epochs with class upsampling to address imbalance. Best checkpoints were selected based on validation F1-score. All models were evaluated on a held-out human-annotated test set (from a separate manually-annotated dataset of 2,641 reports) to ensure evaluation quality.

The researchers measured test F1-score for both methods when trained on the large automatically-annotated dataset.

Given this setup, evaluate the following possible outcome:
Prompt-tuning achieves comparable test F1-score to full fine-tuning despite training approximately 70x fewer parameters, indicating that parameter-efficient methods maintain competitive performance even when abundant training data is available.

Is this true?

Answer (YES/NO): YES